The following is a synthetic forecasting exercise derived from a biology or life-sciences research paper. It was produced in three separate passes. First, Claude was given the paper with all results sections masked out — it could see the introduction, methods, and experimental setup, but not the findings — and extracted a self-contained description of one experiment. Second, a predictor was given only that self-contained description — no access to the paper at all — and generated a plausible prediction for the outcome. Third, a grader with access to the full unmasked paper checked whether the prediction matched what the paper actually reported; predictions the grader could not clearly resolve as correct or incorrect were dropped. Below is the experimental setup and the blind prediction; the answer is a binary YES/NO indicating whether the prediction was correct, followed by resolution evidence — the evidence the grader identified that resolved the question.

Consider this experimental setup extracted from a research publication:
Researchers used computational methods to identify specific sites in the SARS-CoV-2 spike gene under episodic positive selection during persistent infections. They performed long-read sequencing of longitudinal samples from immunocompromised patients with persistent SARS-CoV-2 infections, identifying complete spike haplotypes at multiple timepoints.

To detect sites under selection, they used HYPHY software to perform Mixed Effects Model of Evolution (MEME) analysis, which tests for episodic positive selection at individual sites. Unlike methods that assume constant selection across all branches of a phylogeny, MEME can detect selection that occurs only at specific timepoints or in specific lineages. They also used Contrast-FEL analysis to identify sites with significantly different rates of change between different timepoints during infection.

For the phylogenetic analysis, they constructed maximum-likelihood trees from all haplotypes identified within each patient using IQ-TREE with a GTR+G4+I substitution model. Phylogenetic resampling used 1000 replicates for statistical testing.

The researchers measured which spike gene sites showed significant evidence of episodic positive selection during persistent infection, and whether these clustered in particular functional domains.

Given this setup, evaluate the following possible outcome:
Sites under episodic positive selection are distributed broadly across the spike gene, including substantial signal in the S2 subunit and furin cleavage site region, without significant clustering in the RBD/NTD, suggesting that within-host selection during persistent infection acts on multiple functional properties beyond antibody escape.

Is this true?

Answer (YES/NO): NO